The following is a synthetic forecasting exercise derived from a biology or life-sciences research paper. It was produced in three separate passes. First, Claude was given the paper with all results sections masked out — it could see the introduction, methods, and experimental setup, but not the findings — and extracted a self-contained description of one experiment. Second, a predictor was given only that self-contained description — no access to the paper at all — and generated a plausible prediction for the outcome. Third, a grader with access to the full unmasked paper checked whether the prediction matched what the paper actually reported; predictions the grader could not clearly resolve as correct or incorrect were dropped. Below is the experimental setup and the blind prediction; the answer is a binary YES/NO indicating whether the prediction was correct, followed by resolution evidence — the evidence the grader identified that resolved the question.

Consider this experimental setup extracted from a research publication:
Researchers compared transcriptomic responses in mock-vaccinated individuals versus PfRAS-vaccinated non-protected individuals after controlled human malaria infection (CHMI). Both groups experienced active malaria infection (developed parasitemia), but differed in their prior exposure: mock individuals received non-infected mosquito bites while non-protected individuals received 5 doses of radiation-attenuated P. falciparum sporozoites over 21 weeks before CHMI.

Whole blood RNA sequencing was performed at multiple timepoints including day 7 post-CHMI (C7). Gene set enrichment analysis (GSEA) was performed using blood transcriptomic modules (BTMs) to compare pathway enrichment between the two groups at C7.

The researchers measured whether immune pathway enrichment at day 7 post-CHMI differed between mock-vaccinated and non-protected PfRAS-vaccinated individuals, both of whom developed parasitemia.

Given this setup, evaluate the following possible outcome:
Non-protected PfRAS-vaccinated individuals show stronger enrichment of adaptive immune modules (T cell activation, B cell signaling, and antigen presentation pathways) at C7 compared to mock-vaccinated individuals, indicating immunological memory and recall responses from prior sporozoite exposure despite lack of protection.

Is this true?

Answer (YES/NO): NO